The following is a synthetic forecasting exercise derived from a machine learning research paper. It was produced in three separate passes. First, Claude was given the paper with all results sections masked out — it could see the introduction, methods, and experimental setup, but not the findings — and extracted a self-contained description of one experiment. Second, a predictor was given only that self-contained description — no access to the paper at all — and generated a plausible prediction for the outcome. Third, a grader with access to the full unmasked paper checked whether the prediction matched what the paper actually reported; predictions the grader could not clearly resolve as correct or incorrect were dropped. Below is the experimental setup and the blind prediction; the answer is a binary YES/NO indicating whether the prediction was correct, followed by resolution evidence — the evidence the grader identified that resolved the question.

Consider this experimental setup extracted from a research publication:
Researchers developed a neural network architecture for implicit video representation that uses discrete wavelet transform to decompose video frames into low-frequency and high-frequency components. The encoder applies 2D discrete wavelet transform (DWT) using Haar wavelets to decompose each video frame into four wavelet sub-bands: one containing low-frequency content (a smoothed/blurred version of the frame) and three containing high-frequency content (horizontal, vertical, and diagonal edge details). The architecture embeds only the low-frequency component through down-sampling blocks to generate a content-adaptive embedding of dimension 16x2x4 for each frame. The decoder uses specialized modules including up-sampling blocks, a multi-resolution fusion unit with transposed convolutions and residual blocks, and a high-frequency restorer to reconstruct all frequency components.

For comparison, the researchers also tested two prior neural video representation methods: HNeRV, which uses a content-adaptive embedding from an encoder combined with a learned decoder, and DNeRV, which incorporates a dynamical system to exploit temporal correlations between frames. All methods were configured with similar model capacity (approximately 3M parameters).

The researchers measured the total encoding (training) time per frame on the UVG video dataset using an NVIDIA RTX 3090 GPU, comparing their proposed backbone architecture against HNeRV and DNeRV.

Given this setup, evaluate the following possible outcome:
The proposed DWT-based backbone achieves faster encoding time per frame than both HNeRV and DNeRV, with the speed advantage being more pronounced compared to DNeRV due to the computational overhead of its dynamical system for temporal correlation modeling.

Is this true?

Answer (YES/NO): NO